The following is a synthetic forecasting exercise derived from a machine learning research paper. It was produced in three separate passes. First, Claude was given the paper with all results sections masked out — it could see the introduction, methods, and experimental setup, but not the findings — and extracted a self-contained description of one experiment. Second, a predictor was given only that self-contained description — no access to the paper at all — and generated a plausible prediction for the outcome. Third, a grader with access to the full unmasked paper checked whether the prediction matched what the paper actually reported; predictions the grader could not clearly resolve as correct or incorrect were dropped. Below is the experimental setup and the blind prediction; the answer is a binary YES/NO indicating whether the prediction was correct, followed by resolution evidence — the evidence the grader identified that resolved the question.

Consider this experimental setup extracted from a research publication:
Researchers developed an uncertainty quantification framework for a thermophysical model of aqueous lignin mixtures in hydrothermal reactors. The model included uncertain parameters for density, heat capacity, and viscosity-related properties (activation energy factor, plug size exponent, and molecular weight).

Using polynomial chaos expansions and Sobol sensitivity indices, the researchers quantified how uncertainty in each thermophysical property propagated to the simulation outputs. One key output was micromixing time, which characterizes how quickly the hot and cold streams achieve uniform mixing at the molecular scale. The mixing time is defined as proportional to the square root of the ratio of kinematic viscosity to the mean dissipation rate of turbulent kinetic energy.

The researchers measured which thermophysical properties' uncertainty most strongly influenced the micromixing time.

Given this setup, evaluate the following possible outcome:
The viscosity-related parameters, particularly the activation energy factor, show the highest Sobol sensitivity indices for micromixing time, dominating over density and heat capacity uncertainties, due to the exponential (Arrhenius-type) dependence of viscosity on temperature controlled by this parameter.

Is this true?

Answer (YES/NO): NO